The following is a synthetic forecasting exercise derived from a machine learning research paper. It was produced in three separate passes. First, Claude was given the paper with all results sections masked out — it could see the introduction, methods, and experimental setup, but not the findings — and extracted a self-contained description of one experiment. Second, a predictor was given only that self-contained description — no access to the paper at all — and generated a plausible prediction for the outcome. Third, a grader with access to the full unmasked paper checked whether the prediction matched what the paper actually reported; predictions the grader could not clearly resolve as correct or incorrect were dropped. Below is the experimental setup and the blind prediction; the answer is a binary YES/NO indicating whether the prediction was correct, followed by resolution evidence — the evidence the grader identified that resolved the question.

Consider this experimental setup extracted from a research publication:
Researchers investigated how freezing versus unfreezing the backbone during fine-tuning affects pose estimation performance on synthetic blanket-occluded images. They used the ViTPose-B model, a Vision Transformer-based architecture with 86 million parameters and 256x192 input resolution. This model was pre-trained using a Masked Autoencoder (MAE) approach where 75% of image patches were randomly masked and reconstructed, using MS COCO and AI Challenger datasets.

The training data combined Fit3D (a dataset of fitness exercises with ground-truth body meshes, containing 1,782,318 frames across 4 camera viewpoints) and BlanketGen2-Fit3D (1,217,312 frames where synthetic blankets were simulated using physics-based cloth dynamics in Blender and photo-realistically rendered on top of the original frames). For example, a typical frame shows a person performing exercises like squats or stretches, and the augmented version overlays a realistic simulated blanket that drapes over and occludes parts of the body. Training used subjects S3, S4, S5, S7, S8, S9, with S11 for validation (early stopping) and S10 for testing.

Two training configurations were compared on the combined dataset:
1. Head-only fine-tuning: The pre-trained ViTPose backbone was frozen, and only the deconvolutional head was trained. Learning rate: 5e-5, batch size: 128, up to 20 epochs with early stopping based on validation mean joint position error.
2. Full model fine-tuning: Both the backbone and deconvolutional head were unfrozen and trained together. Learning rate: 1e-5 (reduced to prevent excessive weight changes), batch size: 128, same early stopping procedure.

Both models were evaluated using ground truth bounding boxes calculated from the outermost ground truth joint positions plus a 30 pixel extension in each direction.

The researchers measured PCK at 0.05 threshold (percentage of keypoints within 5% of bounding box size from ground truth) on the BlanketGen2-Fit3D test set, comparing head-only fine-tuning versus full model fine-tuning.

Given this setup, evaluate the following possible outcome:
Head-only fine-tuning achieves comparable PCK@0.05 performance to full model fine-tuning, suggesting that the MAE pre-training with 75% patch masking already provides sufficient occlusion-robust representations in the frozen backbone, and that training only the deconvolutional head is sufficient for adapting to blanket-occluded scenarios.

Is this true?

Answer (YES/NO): NO